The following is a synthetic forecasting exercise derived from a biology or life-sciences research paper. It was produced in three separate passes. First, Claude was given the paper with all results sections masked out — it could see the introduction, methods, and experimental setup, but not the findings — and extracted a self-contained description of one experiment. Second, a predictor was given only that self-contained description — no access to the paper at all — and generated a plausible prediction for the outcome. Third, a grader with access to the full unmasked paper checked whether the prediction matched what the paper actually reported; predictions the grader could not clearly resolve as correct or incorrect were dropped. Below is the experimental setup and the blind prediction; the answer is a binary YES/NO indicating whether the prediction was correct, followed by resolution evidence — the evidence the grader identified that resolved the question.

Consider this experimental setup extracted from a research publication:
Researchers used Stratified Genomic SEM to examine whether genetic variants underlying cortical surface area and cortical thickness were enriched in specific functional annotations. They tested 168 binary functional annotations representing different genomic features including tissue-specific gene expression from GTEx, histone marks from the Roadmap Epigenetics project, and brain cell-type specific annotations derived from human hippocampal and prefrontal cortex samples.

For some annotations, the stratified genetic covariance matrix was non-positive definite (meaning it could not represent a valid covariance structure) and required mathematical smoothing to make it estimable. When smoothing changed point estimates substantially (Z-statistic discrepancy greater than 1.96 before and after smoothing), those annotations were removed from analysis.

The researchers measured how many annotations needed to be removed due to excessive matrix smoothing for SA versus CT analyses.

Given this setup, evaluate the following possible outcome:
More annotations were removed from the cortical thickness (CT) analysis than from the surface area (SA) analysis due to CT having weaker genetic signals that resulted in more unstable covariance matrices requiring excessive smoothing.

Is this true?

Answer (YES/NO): YES